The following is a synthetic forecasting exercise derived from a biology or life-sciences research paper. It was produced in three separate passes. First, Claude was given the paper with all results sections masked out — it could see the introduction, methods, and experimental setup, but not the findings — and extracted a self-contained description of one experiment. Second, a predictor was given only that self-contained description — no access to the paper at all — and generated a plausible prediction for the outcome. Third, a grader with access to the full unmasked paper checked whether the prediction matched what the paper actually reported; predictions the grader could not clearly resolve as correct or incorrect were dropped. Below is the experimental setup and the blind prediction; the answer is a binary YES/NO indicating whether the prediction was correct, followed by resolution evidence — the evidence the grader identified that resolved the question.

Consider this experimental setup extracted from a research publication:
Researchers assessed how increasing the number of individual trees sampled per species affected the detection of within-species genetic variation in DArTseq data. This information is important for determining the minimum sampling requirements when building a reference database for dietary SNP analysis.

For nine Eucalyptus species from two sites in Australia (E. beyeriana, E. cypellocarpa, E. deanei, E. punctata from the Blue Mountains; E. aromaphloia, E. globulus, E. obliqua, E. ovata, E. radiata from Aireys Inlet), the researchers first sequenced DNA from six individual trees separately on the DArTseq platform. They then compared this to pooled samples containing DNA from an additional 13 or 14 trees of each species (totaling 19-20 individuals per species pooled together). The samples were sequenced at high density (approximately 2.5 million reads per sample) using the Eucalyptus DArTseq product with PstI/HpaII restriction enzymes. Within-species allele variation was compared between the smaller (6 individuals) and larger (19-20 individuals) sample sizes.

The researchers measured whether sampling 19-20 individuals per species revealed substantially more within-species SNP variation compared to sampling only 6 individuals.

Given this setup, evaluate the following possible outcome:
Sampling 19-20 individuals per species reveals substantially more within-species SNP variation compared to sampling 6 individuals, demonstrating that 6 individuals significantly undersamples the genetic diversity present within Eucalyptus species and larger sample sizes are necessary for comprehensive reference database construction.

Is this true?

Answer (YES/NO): NO